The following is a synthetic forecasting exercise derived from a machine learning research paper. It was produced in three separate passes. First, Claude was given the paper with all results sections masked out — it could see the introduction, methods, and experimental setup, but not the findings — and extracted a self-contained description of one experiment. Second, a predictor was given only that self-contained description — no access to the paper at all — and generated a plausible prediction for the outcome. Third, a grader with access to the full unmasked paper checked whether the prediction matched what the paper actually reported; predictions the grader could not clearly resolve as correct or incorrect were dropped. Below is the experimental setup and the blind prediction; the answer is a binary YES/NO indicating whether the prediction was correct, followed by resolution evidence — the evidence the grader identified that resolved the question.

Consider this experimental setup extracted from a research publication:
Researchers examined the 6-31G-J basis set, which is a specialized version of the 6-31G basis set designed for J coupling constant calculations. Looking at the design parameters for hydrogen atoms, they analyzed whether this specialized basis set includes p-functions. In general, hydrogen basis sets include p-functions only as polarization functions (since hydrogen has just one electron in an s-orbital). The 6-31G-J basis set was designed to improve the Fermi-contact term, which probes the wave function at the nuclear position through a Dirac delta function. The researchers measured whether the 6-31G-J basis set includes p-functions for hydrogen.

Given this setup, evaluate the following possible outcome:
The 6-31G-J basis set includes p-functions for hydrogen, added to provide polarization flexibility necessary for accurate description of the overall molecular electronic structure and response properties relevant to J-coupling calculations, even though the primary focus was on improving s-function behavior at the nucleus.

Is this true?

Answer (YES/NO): NO